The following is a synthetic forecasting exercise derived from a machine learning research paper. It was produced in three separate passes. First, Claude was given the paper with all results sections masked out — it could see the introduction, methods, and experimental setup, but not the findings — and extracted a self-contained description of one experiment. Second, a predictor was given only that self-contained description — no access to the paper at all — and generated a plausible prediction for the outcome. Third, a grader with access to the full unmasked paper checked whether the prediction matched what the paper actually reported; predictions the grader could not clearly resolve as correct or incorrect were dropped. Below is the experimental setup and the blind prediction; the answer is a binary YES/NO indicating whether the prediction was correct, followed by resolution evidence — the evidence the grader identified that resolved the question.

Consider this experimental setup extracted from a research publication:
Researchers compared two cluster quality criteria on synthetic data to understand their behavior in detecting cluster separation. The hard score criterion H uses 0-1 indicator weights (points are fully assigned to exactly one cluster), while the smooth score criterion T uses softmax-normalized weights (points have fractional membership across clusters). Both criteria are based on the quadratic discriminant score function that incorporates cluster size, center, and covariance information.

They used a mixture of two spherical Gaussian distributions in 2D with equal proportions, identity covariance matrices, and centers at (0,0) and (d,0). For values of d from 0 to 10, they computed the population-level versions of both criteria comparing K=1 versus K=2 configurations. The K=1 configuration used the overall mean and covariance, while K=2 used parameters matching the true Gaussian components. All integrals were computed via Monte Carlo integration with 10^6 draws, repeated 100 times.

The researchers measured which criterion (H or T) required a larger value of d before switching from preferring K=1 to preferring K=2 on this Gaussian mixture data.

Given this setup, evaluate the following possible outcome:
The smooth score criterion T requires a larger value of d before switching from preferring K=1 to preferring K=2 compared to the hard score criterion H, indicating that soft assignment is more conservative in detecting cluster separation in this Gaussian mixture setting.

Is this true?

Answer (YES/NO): YES